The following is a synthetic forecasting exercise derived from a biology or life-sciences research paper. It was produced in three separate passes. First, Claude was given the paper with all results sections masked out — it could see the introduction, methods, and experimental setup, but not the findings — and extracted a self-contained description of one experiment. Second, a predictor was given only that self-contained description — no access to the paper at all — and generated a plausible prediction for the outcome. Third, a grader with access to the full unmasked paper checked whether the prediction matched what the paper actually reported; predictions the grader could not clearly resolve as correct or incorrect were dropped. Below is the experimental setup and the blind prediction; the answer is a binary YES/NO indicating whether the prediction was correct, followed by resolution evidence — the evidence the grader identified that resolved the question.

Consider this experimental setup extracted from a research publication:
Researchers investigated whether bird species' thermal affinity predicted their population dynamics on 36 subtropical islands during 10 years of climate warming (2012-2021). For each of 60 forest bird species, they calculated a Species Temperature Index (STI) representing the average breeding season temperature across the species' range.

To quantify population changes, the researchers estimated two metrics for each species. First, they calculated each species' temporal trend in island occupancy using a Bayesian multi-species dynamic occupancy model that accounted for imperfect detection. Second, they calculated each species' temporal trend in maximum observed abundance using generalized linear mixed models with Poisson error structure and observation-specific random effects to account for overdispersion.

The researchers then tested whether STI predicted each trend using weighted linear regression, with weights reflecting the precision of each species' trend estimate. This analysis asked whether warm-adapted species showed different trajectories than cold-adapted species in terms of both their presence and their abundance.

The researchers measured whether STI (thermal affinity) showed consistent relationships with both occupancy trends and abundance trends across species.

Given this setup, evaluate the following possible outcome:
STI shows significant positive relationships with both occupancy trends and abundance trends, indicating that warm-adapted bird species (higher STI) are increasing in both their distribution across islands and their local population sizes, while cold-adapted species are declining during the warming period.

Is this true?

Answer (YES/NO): NO